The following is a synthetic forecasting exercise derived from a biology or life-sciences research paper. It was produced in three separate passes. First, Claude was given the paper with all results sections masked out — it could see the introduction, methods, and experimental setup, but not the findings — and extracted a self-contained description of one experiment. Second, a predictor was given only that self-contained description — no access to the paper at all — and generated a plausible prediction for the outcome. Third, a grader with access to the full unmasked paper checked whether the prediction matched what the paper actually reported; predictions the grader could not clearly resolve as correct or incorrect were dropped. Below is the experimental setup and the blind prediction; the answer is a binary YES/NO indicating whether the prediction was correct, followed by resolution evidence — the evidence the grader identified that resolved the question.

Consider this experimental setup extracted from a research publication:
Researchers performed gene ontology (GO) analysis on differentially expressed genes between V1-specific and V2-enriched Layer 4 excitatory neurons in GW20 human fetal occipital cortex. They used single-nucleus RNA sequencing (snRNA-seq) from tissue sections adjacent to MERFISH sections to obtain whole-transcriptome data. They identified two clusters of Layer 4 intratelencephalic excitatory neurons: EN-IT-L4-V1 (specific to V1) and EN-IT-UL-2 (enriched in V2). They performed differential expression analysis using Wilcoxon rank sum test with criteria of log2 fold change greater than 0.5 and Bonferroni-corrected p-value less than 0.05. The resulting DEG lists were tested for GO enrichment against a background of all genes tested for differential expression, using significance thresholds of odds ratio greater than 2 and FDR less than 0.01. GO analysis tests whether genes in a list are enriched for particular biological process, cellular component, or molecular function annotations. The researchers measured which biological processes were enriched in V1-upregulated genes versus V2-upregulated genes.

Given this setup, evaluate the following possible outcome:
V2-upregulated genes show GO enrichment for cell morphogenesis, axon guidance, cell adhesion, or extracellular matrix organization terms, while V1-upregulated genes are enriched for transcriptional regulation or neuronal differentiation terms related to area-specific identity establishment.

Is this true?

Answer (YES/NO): NO